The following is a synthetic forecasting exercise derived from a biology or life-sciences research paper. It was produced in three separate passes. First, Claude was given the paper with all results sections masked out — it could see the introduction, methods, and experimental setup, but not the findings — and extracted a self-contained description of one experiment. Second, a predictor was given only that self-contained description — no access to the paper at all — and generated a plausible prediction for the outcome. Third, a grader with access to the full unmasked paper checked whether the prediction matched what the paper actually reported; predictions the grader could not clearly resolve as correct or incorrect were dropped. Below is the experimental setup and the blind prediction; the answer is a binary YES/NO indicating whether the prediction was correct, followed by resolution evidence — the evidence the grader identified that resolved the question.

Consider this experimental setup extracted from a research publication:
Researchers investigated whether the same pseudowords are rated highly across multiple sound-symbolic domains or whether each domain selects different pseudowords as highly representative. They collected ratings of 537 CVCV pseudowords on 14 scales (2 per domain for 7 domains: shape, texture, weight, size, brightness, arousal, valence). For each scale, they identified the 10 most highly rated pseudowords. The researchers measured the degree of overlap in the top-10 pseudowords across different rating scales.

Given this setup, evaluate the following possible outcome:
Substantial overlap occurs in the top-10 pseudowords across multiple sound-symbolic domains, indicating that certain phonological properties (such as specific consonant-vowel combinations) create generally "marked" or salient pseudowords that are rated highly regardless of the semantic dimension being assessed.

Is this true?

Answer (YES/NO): NO